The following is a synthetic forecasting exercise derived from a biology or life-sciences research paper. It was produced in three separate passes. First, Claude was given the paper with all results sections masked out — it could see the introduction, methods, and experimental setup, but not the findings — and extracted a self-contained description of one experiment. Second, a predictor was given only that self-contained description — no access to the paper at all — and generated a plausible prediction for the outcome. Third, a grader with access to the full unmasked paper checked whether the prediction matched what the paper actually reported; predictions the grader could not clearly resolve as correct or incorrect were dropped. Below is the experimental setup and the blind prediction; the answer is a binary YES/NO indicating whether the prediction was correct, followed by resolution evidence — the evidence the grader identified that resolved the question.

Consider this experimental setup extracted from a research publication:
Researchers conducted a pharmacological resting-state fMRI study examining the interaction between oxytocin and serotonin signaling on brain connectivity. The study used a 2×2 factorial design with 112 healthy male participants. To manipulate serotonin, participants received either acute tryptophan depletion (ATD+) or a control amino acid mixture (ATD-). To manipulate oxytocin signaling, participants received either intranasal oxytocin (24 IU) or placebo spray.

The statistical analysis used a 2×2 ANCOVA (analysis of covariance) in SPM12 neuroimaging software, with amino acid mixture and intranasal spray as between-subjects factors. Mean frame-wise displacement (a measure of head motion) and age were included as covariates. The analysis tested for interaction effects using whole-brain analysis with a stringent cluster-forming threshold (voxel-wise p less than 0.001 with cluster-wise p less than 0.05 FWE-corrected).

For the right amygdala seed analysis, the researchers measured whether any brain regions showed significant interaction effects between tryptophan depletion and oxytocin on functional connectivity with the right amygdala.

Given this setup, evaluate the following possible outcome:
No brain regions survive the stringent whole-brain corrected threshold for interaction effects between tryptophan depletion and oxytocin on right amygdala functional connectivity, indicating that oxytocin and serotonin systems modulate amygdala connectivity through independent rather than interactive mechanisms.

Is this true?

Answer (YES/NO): NO